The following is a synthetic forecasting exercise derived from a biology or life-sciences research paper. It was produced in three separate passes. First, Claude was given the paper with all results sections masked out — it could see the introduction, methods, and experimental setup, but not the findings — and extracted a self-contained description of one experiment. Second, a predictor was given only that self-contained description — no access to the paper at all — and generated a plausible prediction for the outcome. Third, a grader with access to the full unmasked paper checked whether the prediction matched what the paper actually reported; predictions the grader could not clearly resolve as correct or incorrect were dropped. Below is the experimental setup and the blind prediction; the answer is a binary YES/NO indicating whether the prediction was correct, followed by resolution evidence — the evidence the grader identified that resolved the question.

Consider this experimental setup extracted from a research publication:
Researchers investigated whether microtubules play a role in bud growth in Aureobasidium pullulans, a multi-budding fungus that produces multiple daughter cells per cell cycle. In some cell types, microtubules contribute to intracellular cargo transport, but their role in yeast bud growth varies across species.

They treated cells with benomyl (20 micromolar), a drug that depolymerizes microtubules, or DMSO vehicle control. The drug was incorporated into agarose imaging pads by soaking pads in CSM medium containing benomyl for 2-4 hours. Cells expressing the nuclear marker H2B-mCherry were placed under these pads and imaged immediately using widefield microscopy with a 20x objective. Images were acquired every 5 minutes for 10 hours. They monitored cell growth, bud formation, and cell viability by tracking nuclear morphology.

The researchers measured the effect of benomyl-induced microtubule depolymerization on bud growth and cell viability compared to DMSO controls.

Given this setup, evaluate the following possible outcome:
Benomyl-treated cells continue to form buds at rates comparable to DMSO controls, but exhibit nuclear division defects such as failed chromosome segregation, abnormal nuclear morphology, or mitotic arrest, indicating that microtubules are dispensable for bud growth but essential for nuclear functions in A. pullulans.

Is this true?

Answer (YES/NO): YES